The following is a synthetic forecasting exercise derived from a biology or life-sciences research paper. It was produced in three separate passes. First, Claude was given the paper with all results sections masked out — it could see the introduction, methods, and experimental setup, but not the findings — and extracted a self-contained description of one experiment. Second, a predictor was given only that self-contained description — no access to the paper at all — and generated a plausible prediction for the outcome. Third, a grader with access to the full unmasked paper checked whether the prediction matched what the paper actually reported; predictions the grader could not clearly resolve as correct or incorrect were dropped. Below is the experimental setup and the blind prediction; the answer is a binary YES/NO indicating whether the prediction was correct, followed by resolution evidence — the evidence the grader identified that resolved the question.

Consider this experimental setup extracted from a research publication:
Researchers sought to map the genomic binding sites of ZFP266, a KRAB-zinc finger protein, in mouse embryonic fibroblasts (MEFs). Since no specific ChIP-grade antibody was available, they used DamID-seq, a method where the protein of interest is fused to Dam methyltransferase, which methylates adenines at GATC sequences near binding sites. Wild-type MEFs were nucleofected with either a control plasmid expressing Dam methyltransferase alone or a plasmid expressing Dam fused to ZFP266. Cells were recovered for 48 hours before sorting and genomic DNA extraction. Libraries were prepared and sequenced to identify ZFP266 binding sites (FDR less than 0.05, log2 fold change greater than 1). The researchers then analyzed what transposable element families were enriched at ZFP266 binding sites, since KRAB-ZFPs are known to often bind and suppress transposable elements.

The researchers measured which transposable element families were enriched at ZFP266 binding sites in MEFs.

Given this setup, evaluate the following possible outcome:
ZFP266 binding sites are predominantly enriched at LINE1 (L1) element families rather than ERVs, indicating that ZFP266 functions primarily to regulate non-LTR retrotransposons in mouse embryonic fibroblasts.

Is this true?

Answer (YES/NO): NO